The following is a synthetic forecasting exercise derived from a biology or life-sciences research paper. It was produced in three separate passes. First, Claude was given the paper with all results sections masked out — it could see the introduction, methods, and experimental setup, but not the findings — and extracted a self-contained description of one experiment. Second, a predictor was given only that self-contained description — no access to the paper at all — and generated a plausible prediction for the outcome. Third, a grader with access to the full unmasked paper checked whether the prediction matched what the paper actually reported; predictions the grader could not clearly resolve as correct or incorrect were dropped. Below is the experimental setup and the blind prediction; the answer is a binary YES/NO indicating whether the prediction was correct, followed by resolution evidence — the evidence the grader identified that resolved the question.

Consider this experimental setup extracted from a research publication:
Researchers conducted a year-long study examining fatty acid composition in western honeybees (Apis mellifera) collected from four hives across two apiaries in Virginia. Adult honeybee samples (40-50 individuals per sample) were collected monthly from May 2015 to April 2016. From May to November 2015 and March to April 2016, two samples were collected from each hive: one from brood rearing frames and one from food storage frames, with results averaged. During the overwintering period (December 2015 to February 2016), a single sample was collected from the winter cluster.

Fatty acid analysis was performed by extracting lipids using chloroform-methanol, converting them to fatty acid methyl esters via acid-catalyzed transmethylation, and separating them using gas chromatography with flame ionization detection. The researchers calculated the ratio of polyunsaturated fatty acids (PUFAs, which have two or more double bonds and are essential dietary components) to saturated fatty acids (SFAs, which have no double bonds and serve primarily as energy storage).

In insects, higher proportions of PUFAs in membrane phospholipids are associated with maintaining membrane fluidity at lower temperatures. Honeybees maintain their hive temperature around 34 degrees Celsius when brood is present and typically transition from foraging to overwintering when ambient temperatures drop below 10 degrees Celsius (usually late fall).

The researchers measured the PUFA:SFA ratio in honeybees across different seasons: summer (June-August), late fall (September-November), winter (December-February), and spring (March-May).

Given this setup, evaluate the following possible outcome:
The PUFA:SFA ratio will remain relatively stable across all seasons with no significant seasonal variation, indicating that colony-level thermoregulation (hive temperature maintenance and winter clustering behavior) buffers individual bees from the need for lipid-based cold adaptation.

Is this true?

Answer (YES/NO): NO